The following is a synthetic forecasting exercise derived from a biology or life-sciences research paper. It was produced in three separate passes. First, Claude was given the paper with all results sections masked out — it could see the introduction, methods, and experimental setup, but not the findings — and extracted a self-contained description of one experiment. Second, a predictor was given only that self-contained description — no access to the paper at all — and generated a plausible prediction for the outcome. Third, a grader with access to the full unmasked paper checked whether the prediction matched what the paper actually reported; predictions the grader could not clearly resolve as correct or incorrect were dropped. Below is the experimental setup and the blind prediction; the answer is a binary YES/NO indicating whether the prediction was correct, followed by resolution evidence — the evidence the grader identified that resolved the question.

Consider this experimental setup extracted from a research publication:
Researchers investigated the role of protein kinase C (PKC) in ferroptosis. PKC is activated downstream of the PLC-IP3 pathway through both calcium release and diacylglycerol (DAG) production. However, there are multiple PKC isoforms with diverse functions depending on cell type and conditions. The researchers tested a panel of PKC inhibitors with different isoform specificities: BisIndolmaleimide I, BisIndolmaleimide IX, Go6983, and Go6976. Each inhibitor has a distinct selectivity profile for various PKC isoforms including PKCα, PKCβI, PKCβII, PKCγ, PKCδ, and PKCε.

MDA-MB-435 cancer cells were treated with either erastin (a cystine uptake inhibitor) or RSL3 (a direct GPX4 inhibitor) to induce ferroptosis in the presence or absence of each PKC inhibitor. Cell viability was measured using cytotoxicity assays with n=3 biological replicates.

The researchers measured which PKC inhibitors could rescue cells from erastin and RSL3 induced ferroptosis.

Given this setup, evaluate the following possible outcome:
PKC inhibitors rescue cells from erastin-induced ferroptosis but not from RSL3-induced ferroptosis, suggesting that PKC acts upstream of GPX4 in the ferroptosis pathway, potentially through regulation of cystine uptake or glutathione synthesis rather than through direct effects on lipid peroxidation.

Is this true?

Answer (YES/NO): NO